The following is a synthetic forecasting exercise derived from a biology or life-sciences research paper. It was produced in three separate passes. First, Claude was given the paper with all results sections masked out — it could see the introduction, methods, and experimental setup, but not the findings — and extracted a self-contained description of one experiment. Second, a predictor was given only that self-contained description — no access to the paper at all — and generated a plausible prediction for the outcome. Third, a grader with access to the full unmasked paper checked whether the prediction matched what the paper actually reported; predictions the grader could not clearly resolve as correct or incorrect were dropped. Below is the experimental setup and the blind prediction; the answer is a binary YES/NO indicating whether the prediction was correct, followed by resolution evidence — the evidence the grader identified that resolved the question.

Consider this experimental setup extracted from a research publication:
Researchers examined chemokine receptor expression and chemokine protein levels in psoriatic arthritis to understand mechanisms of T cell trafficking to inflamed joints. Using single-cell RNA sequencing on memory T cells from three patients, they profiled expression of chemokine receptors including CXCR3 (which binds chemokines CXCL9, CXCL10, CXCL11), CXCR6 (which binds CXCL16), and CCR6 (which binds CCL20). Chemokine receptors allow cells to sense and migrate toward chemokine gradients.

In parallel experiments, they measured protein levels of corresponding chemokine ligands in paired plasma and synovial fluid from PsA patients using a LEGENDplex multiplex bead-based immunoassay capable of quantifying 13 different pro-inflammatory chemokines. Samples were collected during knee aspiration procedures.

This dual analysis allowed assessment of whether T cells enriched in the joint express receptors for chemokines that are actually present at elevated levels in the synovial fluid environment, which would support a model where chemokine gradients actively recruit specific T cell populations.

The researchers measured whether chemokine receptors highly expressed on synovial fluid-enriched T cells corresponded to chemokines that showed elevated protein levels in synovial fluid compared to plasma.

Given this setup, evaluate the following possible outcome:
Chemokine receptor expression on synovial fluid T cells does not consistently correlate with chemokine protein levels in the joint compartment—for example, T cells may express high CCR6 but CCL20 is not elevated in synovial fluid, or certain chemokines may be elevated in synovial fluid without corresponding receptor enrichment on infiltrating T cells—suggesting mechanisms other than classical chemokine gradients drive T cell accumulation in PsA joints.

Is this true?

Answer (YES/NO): NO